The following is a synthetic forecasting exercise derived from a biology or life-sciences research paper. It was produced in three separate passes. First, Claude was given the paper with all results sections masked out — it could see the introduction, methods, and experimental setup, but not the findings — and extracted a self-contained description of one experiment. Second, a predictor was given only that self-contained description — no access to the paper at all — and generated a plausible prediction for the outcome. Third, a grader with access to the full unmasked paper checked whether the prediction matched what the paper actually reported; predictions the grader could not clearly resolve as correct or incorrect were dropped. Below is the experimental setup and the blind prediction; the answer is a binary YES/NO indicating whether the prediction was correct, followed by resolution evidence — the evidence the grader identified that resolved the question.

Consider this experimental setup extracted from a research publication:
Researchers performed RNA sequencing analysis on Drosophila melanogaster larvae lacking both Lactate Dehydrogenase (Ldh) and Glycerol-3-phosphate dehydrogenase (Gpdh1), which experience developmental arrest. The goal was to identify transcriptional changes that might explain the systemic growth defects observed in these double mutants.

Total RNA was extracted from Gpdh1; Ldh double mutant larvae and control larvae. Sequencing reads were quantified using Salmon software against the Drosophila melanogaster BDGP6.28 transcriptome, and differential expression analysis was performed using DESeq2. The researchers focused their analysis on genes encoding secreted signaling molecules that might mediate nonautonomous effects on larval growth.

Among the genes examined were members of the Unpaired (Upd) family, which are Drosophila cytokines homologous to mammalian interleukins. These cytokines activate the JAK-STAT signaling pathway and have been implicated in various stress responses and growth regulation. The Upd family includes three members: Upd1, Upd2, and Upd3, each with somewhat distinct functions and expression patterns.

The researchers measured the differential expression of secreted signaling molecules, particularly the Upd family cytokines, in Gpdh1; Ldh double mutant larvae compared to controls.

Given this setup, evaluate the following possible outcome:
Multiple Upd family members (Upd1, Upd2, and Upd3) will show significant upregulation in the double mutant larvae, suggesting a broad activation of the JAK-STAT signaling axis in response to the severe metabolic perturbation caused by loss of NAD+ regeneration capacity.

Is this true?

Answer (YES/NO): NO